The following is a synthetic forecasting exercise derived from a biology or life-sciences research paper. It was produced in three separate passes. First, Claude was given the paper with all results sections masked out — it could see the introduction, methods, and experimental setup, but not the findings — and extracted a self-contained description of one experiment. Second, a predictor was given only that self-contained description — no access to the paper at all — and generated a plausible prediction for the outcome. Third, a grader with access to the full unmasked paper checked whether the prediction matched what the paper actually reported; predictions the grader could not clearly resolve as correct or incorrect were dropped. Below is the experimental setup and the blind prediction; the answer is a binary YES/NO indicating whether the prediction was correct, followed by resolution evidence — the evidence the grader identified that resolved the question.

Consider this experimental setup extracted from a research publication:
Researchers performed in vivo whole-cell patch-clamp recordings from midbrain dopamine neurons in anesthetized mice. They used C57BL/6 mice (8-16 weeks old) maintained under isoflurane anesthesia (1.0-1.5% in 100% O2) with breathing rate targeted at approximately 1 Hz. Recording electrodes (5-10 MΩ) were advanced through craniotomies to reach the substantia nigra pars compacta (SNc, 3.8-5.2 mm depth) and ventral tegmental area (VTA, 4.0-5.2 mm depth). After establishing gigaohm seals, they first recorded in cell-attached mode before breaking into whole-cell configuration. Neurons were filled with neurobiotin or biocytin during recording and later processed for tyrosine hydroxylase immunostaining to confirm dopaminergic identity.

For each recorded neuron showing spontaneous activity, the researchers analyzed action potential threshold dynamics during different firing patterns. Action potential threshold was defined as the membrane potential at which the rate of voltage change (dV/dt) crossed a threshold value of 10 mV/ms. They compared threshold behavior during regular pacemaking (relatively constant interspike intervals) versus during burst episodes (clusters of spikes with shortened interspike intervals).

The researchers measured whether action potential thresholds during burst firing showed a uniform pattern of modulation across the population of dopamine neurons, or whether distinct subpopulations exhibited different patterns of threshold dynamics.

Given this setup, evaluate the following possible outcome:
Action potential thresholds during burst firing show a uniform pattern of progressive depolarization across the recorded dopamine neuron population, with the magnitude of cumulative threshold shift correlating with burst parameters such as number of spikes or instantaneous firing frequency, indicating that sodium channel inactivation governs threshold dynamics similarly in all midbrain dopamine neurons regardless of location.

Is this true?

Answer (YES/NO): NO